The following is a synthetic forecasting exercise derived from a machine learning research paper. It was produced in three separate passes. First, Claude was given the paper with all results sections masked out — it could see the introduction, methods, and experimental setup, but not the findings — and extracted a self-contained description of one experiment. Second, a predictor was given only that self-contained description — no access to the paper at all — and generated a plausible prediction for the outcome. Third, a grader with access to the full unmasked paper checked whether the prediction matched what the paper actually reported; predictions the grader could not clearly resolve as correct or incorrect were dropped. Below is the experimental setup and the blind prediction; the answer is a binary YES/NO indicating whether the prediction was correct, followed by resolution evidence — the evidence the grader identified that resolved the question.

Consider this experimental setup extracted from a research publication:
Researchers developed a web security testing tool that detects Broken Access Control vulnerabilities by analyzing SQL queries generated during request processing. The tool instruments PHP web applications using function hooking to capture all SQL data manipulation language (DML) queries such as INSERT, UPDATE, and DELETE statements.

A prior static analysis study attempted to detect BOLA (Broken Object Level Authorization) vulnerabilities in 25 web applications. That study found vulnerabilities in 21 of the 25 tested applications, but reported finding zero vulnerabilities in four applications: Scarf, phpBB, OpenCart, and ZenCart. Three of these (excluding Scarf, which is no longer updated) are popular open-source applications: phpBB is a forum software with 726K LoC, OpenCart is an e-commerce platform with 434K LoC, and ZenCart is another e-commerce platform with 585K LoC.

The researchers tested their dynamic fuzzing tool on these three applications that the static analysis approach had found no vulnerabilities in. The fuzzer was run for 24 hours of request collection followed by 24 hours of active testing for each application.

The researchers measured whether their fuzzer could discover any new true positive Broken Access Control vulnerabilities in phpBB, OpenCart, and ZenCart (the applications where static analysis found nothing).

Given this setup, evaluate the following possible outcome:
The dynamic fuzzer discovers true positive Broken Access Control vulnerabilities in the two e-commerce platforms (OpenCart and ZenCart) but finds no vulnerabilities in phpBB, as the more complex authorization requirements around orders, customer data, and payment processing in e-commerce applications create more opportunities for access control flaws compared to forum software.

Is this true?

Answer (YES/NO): NO